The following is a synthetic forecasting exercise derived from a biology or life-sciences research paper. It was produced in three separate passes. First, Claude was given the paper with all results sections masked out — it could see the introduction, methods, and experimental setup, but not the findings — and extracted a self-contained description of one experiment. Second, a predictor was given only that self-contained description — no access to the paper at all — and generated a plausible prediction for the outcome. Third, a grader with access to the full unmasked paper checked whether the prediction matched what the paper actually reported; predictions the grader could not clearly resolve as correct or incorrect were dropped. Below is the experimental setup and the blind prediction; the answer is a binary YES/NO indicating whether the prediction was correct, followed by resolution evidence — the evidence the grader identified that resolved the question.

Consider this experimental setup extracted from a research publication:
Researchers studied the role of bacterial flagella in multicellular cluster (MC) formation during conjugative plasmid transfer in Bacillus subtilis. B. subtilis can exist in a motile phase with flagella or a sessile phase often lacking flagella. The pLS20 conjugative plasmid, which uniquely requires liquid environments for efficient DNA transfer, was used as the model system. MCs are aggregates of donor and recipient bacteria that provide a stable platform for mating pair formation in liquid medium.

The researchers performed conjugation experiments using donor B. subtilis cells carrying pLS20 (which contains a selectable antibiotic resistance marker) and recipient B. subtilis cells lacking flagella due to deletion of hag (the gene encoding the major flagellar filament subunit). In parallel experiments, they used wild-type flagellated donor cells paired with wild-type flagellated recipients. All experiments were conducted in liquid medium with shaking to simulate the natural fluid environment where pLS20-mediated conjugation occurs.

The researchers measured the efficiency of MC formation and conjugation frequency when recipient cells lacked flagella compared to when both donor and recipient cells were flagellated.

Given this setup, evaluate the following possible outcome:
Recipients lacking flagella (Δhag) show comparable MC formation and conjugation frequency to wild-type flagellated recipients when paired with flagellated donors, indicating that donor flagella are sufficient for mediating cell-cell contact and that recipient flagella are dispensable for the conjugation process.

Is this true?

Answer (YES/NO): YES